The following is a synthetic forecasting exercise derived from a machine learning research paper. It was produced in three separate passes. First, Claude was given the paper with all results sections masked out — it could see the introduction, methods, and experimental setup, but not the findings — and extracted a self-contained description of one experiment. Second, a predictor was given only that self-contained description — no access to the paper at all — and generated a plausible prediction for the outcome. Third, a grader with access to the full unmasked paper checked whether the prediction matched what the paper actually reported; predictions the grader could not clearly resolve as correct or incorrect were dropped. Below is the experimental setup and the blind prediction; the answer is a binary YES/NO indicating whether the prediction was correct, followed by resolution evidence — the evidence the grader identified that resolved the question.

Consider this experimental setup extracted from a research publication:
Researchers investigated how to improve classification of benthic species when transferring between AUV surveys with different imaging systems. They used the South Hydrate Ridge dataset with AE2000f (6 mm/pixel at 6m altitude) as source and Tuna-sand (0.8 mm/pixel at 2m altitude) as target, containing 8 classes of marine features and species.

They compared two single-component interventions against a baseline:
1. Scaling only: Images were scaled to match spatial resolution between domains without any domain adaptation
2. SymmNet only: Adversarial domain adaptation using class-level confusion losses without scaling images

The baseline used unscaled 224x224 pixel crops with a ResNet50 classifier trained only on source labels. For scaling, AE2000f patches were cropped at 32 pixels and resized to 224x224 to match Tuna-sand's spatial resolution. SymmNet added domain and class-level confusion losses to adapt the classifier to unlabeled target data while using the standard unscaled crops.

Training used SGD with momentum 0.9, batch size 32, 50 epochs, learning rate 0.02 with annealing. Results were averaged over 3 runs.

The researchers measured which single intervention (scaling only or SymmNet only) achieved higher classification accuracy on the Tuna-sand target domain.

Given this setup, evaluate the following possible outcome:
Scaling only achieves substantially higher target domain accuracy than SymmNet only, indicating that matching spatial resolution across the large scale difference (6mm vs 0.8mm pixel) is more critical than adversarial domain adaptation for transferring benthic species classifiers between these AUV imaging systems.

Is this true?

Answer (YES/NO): NO